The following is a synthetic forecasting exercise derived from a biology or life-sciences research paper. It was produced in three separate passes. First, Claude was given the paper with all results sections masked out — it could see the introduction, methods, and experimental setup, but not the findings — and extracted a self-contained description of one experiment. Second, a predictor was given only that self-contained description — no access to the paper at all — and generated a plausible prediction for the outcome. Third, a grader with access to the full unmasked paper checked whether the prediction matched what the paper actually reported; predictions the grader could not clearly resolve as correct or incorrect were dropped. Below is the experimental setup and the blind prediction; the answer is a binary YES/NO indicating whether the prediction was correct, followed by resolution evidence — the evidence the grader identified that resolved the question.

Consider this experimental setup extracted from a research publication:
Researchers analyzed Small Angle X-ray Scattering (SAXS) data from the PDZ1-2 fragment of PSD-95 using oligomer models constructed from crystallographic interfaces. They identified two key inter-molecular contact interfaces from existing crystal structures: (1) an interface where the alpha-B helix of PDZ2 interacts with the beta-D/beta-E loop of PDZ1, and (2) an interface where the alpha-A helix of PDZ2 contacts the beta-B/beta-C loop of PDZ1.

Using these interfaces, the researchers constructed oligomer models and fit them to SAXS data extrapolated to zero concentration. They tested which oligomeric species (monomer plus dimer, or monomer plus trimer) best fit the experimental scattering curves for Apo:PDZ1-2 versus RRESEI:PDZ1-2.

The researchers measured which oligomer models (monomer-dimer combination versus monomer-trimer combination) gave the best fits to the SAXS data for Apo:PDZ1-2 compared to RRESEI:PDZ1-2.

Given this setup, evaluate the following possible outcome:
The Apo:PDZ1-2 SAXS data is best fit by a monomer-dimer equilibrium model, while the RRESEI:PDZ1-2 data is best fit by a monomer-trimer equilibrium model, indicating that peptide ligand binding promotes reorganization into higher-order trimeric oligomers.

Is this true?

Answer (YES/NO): YES